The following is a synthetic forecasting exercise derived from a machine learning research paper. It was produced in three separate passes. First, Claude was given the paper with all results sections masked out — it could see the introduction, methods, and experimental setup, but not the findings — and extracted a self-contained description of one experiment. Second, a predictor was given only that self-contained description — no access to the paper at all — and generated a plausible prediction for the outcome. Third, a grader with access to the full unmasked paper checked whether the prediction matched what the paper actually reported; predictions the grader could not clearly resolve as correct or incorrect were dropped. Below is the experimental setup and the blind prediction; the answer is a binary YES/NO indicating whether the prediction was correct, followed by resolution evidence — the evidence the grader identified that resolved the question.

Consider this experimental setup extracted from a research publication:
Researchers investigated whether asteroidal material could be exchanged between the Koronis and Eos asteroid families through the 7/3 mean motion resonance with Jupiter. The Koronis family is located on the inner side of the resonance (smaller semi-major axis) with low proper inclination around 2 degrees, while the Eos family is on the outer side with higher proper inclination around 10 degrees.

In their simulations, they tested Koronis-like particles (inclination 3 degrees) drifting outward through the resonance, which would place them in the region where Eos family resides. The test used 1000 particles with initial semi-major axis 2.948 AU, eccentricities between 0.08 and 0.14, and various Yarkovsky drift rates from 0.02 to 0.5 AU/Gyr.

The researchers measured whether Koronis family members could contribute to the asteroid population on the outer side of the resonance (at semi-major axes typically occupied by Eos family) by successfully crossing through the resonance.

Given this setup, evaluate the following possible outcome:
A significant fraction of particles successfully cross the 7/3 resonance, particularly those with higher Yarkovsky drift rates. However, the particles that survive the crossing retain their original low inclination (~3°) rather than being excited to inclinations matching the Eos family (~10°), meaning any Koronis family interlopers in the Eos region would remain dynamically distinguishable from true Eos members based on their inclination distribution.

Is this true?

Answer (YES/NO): YES